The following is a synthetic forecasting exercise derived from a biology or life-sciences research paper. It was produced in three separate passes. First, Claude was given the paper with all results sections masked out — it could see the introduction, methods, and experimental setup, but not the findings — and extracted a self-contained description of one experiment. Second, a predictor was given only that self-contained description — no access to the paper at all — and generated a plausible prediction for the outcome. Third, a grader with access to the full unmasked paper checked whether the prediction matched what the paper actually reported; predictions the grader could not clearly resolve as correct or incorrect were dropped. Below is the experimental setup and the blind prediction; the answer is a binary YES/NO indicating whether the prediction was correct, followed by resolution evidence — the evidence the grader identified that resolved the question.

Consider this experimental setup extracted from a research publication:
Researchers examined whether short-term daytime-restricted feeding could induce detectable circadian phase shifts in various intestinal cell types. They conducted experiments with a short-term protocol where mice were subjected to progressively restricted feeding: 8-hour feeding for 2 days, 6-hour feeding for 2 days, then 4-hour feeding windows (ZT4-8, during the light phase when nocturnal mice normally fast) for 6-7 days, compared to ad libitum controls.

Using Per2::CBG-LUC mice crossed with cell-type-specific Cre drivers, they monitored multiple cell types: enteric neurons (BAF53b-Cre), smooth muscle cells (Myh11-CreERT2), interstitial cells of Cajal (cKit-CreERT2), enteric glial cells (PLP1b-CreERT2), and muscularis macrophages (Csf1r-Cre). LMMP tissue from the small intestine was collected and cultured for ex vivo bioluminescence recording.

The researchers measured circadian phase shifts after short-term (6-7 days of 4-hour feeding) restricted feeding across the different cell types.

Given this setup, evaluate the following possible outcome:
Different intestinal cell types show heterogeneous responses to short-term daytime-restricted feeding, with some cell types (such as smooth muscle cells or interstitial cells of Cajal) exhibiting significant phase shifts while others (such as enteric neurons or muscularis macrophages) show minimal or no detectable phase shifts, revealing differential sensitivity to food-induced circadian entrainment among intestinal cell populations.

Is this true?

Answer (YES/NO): NO